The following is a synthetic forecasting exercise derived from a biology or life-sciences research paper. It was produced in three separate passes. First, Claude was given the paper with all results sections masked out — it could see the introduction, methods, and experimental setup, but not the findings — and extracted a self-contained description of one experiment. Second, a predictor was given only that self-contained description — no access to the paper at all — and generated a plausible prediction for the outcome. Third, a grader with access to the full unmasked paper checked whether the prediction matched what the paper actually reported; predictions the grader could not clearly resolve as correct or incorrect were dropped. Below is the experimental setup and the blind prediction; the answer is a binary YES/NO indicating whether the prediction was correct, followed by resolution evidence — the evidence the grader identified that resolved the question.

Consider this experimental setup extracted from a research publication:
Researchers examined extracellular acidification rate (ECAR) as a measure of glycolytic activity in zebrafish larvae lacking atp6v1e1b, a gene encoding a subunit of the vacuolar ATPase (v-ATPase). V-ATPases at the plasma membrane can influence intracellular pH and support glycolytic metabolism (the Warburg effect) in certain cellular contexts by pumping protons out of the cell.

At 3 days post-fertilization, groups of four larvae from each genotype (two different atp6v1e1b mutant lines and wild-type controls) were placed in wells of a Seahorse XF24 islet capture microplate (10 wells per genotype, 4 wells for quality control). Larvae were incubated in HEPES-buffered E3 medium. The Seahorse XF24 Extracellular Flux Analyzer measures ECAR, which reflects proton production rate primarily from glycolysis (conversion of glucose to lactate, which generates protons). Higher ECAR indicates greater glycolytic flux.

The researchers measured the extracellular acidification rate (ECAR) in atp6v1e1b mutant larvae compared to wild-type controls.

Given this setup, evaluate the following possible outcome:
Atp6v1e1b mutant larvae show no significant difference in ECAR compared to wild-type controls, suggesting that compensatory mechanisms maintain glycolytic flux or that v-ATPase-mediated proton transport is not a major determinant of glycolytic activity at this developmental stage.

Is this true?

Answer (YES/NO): NO